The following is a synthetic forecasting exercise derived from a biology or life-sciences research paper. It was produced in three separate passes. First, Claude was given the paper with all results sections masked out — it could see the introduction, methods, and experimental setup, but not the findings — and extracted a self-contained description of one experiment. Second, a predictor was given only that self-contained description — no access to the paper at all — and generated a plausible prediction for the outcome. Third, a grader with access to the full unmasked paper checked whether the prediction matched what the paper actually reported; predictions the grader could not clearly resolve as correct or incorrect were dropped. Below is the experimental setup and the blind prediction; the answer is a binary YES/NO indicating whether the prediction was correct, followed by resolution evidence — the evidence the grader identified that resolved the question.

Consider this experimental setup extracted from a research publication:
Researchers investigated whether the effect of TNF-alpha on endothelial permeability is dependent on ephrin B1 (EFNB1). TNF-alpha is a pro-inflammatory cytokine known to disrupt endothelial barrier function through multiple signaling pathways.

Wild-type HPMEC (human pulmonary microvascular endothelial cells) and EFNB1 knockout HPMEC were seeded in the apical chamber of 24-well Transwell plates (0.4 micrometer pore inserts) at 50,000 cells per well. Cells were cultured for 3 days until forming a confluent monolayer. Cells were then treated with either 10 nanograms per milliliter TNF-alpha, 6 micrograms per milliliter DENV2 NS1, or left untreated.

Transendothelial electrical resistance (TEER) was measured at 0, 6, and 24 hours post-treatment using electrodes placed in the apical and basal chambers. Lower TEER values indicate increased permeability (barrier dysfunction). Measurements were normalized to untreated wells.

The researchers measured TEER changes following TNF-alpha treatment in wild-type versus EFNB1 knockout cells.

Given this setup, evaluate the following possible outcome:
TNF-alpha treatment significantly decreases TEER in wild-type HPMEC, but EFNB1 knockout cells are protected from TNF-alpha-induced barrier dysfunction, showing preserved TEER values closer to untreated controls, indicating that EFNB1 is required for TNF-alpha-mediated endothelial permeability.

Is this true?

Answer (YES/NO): NO